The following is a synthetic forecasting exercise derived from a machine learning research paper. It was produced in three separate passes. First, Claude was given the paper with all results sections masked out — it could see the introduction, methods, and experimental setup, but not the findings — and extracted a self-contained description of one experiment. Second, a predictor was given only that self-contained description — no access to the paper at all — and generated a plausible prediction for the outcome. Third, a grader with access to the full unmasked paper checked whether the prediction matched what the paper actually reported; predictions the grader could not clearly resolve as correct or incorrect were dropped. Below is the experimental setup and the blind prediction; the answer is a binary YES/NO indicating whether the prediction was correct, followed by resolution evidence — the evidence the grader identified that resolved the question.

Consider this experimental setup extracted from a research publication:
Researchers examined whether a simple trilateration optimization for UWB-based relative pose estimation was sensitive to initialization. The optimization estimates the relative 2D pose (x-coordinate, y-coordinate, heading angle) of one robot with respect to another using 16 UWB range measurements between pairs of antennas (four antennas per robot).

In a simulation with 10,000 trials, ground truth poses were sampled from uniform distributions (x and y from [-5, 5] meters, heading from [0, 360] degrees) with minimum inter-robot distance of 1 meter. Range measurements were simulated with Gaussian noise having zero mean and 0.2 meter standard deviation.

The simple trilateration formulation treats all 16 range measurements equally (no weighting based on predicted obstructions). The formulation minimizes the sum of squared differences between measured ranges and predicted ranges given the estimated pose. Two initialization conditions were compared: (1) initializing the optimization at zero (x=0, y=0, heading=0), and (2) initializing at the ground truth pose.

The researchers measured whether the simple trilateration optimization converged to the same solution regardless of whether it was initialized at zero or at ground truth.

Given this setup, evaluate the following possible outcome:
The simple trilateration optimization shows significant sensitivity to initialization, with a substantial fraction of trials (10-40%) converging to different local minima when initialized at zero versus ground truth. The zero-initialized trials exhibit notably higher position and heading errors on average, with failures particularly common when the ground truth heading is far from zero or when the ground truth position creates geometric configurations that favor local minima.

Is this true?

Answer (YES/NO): NO